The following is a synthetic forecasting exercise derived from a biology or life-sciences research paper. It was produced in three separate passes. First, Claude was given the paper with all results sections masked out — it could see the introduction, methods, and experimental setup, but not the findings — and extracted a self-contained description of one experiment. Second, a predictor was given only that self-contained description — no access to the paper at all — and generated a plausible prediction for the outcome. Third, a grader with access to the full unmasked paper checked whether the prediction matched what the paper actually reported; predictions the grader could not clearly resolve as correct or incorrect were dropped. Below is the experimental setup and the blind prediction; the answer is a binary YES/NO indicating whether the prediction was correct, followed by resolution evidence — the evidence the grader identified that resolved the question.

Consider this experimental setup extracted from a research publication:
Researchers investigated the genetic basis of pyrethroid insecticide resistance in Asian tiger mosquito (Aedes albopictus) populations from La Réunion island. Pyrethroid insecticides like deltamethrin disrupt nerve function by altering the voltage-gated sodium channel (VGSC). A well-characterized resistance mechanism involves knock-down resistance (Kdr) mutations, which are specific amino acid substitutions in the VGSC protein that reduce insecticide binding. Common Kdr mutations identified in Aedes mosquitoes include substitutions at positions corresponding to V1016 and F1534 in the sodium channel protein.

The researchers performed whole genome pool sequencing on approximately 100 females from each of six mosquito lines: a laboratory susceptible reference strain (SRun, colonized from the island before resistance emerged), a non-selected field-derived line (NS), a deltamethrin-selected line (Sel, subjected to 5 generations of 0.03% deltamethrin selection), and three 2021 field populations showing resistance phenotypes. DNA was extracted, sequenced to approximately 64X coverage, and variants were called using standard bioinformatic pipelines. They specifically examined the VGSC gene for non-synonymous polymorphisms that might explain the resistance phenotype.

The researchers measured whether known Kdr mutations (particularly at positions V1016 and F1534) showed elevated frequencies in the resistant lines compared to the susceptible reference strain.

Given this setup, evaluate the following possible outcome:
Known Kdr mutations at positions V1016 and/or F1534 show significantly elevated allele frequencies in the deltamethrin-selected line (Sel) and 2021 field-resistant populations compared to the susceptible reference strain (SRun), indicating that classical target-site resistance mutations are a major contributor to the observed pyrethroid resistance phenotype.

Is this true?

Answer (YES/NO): NO